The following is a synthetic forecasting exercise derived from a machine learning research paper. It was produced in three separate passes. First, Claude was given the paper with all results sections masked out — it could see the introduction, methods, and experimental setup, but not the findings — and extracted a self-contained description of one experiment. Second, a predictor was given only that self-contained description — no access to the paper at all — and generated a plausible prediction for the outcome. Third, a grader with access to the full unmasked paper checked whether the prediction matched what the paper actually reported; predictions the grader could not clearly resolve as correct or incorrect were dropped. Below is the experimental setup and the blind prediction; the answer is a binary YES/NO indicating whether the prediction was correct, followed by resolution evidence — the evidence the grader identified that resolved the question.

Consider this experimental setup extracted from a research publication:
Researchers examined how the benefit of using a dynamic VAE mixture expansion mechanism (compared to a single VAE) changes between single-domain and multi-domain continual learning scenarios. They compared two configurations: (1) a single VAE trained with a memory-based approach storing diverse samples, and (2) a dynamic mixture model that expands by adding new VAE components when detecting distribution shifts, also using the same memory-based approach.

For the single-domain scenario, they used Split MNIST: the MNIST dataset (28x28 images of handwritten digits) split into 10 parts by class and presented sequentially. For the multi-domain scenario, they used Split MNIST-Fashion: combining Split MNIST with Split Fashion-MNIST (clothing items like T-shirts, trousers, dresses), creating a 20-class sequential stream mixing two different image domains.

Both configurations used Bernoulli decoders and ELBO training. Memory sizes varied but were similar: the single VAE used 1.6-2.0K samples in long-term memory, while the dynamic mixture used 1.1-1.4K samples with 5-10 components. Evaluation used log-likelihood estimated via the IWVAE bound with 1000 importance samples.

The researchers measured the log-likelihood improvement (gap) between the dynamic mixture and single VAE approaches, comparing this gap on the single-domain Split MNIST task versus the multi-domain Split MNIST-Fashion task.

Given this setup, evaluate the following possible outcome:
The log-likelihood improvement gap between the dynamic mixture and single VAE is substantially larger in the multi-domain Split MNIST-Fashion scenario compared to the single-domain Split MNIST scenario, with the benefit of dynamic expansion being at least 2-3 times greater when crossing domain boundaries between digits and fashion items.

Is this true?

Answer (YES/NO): NO